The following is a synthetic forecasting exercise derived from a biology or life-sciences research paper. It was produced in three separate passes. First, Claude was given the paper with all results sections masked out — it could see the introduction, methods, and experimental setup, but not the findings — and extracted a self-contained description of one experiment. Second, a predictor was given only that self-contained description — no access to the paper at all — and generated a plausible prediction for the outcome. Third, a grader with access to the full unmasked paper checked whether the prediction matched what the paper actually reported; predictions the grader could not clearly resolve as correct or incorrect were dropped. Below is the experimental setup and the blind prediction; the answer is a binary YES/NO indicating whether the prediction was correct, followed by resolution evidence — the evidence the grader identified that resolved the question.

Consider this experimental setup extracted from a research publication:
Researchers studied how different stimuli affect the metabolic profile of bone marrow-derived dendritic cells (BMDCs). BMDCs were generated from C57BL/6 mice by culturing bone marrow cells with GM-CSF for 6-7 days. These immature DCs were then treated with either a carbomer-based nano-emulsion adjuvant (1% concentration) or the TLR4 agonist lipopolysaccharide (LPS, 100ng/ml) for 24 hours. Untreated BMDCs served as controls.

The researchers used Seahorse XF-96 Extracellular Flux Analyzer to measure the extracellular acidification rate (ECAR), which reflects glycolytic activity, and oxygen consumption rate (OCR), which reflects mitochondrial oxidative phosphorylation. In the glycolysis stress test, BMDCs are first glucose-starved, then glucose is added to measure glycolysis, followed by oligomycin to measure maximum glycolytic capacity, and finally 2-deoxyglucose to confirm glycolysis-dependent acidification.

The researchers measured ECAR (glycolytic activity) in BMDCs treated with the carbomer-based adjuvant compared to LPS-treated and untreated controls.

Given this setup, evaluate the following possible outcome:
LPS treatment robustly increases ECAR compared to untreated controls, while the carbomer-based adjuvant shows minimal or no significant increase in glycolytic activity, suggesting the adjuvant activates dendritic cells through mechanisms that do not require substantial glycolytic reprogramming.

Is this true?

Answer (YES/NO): YES